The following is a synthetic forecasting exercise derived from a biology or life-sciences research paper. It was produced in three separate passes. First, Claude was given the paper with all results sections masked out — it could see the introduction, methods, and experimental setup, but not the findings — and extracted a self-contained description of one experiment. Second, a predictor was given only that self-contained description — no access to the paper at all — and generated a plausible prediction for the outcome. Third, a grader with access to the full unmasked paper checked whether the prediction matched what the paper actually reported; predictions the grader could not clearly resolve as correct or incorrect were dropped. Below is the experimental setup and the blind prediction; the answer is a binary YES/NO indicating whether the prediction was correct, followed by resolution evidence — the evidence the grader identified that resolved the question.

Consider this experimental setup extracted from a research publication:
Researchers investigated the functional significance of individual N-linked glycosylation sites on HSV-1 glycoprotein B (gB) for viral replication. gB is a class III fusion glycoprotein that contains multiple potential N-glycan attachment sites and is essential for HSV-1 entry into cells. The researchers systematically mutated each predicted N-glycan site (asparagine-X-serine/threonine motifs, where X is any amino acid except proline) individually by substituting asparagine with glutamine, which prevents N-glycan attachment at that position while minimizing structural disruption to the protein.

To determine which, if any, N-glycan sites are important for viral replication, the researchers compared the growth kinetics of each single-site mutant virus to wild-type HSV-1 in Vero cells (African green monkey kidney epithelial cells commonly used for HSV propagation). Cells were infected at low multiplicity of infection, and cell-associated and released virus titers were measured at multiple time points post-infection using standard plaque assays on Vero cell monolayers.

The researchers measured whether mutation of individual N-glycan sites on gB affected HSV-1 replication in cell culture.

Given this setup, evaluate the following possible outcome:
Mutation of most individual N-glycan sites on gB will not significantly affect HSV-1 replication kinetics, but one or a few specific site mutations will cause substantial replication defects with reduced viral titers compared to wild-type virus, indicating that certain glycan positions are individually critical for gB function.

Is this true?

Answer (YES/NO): NO